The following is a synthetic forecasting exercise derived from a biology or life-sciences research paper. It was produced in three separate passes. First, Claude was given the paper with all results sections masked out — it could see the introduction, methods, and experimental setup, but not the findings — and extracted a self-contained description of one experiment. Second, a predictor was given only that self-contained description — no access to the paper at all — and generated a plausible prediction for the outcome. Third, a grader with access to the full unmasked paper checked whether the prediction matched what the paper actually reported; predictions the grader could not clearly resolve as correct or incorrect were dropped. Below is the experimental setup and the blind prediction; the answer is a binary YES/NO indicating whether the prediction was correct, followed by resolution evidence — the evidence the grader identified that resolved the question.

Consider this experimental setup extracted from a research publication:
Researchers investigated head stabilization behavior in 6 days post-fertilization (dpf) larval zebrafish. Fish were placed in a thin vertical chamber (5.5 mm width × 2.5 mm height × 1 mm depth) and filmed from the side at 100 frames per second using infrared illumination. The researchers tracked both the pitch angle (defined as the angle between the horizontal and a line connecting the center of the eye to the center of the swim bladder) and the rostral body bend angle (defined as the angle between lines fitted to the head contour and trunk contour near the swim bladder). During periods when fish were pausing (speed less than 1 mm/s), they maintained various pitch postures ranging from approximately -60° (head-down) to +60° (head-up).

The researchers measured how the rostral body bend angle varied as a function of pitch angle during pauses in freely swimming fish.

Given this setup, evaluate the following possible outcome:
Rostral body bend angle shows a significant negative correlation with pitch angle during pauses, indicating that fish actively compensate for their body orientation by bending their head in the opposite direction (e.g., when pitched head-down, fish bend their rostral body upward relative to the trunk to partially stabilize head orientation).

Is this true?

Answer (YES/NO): YES